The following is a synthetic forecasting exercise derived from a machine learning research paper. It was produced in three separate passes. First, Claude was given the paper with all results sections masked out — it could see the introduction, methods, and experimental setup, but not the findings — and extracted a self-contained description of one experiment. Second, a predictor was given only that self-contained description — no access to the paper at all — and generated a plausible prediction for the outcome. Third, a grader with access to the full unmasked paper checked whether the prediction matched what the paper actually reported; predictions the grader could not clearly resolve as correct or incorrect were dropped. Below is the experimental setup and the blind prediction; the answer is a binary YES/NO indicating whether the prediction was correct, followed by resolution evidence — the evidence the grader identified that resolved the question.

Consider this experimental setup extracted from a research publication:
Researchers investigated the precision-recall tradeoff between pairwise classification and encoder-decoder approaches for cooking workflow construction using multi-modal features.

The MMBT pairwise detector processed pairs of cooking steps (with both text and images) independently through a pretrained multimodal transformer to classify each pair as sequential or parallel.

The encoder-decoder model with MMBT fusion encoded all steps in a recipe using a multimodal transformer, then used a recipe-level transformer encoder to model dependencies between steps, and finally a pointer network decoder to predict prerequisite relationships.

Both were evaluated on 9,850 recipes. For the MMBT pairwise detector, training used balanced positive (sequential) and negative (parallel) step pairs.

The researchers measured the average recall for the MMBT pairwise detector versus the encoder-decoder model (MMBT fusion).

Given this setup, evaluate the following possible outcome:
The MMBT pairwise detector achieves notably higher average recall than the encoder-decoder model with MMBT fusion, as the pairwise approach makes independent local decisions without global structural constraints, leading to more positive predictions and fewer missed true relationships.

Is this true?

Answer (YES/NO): YES